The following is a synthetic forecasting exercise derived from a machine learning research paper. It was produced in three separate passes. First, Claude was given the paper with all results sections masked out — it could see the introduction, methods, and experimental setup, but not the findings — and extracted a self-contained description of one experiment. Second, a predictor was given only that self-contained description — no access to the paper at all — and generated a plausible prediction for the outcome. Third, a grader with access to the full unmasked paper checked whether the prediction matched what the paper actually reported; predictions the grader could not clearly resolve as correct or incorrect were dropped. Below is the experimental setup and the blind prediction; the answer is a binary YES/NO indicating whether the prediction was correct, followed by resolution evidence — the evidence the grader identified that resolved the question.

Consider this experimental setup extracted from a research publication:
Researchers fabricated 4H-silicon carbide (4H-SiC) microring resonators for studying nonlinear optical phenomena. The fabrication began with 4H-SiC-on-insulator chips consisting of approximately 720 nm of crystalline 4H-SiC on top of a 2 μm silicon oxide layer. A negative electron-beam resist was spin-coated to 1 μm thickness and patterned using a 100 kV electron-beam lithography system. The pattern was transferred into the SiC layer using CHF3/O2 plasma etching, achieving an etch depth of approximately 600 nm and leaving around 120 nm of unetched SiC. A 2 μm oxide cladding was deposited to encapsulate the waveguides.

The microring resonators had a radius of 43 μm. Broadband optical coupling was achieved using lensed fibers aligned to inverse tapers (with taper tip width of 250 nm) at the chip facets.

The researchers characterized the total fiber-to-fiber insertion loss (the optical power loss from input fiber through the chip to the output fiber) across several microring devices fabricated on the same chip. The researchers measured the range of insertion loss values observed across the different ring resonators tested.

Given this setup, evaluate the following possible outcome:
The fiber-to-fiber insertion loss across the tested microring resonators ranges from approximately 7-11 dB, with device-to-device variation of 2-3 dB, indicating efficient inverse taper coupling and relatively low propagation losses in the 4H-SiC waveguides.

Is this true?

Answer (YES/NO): NO